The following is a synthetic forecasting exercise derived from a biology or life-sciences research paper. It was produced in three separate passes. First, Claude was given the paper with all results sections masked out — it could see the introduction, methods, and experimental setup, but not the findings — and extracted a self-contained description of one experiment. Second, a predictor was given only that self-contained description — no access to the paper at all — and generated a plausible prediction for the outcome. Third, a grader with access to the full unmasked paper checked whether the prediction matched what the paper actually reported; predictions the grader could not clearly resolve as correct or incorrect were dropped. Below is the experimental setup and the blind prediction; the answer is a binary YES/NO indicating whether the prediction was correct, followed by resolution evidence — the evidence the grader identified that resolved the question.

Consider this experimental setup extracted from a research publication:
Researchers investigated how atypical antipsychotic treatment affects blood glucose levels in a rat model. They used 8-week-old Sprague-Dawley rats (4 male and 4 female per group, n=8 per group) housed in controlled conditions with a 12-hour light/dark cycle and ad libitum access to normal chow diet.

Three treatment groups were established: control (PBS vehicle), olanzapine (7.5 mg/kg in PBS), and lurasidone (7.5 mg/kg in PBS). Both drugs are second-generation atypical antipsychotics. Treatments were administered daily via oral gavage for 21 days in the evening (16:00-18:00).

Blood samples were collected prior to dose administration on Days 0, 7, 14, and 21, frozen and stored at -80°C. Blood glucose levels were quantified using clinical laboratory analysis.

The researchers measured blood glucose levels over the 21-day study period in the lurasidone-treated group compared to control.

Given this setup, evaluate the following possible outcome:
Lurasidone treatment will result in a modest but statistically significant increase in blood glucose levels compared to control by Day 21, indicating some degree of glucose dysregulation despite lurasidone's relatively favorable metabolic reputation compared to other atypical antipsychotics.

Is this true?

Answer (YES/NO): NO